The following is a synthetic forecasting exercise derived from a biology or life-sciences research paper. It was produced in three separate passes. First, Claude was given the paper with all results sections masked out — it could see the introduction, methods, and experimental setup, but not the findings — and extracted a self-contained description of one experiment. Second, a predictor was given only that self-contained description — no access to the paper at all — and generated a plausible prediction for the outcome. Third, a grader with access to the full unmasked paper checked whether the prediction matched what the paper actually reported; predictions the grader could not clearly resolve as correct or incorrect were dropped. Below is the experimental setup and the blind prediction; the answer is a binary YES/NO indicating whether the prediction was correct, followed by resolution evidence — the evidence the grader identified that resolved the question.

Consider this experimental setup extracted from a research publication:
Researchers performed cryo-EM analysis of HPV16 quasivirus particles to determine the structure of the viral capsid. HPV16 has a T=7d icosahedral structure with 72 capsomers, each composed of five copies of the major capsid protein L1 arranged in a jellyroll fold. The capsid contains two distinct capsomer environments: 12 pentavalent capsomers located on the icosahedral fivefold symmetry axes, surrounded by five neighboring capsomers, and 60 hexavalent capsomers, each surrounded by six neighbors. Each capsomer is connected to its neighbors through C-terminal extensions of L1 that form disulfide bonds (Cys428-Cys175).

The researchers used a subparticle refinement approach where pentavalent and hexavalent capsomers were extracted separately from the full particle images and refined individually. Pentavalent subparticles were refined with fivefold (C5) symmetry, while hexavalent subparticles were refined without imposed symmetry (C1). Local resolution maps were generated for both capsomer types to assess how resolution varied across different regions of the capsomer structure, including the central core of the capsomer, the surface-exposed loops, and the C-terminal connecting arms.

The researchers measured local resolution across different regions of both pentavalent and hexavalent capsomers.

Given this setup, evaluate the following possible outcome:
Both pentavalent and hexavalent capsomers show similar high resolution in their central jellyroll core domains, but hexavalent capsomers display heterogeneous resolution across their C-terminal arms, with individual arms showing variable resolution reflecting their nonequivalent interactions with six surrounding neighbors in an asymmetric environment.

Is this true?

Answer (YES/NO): NO